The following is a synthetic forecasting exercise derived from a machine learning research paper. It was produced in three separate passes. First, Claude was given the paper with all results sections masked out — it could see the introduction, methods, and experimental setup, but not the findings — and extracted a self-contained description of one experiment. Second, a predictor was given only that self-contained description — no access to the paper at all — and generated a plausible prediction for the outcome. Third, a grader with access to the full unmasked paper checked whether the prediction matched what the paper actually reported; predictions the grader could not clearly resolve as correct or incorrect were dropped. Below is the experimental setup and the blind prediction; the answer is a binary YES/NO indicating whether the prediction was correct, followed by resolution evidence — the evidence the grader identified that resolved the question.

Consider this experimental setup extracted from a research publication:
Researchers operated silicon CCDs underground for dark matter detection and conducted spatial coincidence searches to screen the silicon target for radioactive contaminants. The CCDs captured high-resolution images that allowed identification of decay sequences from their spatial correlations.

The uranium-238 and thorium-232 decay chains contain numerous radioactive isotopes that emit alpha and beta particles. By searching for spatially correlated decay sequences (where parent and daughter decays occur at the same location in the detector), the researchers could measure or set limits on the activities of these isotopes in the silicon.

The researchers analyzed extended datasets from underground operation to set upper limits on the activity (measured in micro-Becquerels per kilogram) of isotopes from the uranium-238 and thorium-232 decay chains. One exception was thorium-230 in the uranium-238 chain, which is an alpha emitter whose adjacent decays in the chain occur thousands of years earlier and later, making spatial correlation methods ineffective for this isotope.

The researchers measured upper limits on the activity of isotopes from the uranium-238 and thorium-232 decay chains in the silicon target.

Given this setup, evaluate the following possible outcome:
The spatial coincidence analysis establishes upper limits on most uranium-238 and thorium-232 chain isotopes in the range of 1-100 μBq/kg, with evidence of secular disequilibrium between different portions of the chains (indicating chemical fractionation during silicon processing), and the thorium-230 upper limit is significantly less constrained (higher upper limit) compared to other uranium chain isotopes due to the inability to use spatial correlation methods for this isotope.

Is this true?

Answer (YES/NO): NO